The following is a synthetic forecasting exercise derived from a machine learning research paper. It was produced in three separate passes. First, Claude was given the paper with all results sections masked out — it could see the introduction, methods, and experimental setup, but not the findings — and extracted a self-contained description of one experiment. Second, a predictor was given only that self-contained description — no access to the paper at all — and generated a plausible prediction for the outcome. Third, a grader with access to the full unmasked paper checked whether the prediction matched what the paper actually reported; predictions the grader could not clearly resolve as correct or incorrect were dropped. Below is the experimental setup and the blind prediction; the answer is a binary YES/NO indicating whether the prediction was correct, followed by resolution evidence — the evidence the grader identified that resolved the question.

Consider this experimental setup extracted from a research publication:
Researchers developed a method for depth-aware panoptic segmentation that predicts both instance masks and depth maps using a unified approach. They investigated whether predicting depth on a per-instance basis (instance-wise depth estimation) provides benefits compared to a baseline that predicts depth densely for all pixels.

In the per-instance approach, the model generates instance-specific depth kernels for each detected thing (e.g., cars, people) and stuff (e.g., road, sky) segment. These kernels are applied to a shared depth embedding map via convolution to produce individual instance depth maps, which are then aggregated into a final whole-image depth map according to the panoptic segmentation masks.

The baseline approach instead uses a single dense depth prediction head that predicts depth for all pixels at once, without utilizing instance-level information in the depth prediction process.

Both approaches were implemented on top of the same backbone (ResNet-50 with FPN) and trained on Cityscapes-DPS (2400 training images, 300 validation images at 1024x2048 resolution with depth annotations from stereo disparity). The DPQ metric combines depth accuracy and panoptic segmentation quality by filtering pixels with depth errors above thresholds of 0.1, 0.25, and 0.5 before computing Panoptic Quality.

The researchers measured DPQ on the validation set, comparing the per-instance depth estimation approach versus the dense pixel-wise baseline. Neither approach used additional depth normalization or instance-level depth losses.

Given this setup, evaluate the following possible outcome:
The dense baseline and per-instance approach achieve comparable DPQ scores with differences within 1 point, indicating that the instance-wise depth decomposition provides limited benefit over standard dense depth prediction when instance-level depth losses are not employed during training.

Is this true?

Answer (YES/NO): YES